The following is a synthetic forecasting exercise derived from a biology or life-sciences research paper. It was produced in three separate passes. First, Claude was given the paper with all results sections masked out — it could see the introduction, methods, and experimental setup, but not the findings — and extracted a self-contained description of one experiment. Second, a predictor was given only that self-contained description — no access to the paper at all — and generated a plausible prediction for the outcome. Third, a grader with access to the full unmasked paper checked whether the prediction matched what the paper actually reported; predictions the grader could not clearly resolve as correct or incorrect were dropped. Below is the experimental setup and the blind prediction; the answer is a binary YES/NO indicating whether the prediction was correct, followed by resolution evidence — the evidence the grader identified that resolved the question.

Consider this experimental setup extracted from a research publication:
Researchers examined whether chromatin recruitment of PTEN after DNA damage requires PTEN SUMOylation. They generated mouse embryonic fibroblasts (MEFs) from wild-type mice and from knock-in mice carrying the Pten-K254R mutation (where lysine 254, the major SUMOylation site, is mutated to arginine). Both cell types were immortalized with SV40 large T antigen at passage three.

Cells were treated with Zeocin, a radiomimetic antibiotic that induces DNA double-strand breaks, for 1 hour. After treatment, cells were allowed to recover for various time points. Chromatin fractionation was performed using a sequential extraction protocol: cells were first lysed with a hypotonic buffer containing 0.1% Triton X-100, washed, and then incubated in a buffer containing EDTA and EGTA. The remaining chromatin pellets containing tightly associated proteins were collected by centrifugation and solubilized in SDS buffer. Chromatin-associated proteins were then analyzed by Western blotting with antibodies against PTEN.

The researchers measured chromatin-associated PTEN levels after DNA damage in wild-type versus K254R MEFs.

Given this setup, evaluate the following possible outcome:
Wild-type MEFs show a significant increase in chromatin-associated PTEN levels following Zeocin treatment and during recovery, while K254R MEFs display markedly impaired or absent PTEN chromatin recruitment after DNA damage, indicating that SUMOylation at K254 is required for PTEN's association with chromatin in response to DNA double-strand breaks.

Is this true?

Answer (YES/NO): YES